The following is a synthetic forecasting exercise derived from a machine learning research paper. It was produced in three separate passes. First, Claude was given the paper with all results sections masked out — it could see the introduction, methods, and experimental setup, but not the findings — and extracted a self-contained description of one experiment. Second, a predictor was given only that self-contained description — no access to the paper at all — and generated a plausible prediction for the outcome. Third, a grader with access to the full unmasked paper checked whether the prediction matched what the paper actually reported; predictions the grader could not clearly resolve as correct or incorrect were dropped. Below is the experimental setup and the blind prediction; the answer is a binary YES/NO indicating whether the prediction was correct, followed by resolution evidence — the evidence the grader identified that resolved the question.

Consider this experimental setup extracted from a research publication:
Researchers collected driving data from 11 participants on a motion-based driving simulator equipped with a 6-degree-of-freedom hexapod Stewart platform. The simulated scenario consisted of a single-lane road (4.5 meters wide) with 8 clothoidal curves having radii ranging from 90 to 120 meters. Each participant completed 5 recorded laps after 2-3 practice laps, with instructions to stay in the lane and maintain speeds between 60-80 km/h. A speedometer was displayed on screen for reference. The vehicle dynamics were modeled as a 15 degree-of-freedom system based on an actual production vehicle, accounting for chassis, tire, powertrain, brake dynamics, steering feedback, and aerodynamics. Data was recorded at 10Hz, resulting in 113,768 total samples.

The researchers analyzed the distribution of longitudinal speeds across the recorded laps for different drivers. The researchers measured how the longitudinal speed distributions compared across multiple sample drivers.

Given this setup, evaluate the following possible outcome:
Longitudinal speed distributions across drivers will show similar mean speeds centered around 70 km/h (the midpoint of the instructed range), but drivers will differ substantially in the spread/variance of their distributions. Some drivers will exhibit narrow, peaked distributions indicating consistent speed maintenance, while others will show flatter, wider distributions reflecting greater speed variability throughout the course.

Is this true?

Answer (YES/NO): NO